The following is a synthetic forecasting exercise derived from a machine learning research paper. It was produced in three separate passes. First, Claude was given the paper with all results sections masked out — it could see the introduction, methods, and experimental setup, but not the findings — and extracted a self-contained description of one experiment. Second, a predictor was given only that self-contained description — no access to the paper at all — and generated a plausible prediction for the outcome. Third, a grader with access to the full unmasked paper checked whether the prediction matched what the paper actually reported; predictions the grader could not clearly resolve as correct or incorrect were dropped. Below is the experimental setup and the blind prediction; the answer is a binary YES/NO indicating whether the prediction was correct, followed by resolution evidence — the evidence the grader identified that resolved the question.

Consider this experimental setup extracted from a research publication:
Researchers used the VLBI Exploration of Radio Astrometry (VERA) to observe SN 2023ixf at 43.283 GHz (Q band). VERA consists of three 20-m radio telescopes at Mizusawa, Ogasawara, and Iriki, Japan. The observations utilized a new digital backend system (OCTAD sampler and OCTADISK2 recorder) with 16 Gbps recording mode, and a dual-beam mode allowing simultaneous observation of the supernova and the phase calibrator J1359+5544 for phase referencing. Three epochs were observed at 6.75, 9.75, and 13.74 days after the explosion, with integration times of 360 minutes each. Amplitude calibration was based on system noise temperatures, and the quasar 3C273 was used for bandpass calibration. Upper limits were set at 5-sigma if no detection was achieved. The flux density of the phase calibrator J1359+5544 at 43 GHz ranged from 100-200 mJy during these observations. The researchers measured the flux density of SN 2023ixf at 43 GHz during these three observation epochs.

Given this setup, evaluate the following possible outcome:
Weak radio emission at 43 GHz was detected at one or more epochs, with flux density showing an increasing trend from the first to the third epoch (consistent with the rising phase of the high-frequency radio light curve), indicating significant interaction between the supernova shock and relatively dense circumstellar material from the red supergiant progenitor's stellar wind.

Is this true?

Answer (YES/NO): NO